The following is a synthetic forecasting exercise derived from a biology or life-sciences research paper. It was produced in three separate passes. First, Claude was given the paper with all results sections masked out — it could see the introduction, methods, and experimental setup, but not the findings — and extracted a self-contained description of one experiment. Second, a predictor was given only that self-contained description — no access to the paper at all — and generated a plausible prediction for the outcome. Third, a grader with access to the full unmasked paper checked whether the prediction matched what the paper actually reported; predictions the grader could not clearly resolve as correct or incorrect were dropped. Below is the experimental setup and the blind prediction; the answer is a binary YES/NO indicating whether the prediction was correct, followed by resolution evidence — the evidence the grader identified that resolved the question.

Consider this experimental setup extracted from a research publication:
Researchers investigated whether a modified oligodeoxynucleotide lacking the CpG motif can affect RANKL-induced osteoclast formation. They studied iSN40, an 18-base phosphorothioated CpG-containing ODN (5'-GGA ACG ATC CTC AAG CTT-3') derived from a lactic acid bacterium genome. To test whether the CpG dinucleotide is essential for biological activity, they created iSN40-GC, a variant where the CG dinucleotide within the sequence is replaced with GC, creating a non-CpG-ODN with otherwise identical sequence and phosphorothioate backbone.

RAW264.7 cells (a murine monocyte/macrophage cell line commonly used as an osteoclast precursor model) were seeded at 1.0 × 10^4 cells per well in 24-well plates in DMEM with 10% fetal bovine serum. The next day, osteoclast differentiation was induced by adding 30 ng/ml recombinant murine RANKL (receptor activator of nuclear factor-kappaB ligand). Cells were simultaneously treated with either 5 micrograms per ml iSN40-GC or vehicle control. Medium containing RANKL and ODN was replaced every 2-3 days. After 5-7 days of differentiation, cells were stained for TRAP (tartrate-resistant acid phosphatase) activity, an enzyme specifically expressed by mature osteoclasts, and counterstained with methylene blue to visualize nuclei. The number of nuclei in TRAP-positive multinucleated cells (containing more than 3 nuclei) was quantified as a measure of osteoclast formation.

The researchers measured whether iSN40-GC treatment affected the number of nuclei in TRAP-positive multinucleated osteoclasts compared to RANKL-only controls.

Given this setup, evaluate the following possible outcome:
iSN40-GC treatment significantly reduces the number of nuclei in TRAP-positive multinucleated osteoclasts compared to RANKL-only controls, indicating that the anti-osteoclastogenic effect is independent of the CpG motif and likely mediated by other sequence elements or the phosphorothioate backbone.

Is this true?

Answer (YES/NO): NO